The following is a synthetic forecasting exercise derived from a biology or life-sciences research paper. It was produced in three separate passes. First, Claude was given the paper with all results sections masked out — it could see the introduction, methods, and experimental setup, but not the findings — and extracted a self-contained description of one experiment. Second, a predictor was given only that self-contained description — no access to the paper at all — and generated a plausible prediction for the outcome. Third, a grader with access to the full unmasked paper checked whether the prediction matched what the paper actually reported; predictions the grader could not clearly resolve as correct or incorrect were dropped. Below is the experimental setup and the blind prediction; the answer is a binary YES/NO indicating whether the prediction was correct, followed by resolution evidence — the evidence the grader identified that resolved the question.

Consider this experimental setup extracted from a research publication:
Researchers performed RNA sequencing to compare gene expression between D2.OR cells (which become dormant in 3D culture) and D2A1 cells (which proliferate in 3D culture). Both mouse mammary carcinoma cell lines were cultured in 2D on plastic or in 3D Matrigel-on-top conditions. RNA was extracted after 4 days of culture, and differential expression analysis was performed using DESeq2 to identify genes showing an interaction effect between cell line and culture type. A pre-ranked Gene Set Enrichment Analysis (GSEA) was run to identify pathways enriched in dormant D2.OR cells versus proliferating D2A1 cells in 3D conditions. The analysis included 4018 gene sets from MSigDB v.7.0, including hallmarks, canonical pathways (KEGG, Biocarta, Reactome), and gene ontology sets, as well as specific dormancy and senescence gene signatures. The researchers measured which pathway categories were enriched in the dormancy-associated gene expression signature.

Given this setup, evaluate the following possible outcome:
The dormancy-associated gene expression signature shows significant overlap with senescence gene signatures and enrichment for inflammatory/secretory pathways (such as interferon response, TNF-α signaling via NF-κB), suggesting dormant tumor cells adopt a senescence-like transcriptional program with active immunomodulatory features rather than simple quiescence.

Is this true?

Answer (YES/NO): NO